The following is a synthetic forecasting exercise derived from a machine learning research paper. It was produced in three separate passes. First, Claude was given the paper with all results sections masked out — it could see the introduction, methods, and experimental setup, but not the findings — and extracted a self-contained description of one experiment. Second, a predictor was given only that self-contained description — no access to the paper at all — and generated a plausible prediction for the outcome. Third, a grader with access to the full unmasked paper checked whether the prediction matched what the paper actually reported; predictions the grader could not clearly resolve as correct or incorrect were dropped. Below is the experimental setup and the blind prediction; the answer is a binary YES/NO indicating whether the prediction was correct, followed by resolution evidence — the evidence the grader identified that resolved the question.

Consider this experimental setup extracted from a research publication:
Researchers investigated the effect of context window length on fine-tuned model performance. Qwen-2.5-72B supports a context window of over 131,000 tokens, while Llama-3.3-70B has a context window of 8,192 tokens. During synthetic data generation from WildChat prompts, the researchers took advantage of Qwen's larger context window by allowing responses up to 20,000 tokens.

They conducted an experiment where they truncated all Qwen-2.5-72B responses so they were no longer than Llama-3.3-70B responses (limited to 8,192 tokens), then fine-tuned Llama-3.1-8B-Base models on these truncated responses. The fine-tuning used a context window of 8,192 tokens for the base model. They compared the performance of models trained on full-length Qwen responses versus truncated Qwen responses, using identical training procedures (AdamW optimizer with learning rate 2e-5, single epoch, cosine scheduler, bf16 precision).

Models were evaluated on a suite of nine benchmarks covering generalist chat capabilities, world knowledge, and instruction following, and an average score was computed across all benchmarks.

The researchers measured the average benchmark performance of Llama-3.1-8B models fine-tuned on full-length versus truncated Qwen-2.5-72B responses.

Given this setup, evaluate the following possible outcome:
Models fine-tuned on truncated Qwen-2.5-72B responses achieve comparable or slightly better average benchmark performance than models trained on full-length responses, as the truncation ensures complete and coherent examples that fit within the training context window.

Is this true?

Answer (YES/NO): YES